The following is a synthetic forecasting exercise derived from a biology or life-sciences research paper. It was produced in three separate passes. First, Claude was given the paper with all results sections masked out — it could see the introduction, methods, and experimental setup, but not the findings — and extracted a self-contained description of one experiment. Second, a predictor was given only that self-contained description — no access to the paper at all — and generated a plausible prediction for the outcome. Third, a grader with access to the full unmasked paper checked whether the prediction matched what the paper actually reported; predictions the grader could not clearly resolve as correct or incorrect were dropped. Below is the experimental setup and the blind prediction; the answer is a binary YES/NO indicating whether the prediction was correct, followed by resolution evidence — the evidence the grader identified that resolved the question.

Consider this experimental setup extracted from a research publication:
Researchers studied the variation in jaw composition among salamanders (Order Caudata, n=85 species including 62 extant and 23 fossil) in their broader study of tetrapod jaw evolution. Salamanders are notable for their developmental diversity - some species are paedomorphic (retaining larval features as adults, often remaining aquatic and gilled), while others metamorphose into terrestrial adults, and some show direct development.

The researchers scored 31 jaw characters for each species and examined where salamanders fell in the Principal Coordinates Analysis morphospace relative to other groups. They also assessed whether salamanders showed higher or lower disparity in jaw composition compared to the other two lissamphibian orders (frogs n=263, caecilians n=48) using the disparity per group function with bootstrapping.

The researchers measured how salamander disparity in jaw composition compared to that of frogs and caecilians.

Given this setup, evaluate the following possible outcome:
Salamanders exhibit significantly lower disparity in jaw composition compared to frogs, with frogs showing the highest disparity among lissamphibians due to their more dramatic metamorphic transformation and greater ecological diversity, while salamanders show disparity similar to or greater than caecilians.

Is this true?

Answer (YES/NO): NO